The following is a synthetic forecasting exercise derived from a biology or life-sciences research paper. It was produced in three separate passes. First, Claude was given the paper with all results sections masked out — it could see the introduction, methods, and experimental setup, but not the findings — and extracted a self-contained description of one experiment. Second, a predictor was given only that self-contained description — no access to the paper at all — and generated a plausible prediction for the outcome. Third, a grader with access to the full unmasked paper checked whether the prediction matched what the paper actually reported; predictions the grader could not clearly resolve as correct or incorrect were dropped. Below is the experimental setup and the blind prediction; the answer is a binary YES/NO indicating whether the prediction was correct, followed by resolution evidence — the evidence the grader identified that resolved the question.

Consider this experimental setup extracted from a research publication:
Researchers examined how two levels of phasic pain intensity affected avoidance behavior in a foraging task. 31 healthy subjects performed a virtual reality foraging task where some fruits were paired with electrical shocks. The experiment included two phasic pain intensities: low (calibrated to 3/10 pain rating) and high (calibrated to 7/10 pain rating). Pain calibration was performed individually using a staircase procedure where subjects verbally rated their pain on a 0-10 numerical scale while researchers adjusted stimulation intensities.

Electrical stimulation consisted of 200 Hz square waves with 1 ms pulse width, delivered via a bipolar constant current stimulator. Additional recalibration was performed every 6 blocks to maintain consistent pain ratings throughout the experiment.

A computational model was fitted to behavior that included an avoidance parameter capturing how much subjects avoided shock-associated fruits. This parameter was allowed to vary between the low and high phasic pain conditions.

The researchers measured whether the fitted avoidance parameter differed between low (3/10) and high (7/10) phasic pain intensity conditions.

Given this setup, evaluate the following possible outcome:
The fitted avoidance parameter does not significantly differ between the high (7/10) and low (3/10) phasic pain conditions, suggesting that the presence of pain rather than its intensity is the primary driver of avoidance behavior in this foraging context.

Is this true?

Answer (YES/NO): NO